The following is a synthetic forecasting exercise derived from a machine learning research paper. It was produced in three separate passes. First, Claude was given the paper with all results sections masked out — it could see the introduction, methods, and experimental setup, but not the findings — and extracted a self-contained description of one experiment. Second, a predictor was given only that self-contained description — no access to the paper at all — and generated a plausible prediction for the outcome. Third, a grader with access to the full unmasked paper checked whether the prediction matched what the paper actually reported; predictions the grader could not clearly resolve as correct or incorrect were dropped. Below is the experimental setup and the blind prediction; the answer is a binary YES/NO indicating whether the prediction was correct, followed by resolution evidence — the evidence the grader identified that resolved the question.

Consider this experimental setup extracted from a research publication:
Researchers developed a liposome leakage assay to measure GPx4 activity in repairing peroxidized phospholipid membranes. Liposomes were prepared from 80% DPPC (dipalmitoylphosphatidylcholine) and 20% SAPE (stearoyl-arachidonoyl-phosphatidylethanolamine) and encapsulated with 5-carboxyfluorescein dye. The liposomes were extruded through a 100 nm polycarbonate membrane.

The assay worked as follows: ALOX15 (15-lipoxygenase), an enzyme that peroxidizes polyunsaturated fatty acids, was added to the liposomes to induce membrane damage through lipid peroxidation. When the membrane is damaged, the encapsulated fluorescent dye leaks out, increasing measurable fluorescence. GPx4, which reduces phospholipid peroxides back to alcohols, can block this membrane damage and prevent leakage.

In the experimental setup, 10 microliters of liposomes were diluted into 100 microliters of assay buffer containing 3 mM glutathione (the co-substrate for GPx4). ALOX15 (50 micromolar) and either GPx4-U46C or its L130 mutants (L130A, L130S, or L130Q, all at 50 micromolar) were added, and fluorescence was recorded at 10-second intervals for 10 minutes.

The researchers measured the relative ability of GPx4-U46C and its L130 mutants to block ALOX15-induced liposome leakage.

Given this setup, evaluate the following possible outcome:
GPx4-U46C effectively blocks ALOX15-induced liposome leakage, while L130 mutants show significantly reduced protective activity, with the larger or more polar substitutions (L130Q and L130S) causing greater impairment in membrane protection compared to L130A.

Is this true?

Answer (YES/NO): NO